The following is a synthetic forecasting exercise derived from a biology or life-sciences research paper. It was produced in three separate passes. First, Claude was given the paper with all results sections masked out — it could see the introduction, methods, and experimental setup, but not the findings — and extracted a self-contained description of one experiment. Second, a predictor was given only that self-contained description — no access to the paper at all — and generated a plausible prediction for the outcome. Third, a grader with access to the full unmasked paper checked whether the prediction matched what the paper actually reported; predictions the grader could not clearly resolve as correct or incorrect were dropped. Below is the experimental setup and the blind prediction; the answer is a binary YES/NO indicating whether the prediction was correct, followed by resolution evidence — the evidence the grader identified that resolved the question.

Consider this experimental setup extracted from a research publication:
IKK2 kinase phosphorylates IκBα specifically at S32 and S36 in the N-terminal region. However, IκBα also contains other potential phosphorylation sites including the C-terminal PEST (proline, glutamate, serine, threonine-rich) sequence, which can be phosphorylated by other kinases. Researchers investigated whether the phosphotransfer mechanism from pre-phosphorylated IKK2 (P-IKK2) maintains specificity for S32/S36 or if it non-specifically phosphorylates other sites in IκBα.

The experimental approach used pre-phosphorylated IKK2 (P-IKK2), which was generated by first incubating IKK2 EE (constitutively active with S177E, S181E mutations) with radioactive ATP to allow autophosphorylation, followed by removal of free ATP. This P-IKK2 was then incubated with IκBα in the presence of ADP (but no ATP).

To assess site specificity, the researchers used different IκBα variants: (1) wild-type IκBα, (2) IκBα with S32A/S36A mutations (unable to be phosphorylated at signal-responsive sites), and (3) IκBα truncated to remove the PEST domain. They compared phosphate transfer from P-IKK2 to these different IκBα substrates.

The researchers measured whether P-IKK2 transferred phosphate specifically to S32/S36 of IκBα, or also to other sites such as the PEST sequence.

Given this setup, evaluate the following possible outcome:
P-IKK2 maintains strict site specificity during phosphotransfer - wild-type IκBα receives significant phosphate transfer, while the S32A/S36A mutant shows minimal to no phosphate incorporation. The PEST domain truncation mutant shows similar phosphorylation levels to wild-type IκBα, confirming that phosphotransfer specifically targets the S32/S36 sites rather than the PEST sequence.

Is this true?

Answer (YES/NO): YES